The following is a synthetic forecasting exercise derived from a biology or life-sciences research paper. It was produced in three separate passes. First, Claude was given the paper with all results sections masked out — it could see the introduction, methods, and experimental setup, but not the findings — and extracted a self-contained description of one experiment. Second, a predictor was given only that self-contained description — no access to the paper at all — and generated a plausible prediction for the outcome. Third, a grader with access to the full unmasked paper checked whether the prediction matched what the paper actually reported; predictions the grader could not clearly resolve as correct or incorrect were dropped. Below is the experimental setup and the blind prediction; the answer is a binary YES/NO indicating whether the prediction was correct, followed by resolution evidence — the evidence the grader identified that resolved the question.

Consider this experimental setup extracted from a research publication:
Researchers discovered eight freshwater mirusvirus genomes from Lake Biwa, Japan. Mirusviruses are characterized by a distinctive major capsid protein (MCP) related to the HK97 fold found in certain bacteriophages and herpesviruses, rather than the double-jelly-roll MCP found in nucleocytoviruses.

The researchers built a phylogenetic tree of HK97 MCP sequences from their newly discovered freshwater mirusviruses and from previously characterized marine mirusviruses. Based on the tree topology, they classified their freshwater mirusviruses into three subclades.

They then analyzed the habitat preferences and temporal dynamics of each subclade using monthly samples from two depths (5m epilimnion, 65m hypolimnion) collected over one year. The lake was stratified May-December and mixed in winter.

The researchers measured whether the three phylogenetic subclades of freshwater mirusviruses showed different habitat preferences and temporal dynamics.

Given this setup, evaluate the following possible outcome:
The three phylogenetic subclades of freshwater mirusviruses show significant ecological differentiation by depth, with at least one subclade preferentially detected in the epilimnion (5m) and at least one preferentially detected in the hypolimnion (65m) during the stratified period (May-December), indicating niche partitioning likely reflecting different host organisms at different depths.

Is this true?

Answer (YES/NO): YES